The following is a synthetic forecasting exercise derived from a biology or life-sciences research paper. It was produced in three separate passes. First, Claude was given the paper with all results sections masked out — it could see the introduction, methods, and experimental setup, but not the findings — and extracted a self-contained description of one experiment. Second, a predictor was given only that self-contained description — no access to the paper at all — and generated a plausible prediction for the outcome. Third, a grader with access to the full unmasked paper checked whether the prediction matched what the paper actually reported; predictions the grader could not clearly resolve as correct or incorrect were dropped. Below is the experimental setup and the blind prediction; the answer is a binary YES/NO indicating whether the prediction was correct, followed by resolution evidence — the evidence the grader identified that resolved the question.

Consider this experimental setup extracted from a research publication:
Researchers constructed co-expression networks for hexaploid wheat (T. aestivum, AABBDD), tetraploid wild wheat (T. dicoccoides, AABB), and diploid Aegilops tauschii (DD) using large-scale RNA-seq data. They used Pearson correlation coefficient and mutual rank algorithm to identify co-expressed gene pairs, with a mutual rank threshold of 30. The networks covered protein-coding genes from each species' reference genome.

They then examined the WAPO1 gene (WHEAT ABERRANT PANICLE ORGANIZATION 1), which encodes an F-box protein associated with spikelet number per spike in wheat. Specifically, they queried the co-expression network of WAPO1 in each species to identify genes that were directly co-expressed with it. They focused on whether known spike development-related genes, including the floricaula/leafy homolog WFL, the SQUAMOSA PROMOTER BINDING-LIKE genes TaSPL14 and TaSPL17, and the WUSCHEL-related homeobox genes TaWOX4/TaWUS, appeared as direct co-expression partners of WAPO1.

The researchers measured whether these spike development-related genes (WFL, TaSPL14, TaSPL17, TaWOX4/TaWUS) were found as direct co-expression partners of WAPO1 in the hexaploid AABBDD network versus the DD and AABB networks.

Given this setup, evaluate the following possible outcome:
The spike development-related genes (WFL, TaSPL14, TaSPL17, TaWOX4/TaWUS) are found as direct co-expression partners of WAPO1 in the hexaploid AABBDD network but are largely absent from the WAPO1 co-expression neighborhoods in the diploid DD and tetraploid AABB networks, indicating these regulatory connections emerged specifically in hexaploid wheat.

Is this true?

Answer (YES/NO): YES